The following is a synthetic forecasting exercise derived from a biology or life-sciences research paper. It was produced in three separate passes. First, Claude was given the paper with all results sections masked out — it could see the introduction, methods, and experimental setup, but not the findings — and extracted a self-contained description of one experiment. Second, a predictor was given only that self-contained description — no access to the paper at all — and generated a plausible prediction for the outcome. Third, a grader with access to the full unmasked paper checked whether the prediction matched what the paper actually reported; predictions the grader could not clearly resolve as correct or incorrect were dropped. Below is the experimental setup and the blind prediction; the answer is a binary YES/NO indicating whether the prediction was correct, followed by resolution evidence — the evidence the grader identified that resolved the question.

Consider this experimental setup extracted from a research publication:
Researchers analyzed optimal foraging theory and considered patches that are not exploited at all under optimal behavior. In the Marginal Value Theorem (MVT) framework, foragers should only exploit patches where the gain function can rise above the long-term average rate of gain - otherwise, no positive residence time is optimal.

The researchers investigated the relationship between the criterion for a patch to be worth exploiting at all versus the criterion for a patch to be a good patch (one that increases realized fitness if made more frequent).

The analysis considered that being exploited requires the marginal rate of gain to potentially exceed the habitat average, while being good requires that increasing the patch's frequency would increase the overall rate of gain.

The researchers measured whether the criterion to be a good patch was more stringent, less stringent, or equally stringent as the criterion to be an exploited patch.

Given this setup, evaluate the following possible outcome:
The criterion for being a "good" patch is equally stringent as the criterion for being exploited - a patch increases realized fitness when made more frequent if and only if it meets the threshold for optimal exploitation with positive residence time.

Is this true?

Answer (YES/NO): NO